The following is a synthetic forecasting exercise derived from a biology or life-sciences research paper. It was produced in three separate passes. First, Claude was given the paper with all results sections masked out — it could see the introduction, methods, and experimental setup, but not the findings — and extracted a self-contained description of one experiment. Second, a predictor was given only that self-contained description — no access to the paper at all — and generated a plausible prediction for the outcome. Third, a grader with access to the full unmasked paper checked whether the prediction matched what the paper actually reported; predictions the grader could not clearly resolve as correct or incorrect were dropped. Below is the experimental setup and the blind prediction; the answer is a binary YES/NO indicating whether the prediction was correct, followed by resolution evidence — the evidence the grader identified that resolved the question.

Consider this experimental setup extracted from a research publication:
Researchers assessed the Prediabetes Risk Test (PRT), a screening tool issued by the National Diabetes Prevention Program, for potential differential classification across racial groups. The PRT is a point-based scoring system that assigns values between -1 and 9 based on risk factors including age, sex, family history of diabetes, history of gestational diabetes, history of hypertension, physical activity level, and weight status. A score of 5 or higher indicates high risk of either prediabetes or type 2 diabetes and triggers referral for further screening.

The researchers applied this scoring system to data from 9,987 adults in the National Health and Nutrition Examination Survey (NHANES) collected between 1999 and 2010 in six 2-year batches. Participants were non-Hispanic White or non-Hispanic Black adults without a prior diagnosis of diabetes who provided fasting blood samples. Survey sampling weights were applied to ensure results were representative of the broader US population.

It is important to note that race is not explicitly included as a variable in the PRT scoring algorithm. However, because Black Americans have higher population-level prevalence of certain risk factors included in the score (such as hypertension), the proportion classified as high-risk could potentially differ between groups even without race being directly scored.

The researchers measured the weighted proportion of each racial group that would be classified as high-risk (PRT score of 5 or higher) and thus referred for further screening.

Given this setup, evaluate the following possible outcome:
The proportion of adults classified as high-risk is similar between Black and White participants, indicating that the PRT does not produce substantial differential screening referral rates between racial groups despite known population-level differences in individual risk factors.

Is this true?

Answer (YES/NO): NO